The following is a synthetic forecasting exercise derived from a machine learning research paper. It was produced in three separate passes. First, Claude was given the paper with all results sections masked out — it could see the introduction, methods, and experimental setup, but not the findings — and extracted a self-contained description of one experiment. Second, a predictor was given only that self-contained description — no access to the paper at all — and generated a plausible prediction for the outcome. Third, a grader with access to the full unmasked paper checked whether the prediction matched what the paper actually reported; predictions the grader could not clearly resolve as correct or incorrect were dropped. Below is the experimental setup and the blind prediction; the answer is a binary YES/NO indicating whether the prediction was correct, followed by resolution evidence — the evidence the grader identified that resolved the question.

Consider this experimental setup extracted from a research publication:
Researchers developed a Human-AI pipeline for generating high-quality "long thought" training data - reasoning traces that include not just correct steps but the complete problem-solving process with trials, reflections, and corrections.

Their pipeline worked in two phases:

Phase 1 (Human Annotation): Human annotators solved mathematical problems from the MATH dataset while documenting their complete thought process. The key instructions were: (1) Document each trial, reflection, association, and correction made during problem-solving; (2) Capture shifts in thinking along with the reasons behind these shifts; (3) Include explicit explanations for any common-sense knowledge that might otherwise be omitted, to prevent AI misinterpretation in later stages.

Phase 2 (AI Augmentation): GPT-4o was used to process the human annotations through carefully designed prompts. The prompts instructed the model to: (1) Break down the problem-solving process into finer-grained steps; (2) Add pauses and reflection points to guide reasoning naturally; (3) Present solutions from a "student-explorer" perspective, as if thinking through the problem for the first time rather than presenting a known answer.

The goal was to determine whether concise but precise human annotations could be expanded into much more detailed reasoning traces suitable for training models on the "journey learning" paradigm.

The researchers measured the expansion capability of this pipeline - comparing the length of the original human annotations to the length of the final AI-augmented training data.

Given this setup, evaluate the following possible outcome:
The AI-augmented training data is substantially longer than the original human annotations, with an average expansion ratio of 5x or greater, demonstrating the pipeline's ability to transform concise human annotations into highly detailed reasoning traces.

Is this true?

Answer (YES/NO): YES